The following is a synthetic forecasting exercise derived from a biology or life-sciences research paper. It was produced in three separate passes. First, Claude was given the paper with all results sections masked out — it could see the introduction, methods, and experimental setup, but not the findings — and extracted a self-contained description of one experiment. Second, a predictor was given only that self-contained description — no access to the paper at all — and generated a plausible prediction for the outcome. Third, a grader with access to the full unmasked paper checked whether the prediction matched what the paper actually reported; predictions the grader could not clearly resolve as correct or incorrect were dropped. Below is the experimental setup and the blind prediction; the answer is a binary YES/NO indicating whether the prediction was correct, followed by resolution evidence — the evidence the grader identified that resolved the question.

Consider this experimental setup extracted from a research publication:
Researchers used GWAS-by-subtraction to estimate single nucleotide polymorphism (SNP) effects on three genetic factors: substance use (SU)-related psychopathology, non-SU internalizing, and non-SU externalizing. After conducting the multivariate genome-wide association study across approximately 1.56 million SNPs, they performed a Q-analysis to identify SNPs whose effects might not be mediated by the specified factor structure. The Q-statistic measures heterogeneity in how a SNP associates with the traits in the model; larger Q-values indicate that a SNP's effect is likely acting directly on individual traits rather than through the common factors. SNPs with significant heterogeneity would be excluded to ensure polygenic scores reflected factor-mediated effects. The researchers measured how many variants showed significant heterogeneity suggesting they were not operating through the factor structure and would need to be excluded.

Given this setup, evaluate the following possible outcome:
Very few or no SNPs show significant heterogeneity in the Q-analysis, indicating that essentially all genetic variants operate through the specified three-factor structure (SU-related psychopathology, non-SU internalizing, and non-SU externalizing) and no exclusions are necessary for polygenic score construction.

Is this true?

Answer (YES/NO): NO